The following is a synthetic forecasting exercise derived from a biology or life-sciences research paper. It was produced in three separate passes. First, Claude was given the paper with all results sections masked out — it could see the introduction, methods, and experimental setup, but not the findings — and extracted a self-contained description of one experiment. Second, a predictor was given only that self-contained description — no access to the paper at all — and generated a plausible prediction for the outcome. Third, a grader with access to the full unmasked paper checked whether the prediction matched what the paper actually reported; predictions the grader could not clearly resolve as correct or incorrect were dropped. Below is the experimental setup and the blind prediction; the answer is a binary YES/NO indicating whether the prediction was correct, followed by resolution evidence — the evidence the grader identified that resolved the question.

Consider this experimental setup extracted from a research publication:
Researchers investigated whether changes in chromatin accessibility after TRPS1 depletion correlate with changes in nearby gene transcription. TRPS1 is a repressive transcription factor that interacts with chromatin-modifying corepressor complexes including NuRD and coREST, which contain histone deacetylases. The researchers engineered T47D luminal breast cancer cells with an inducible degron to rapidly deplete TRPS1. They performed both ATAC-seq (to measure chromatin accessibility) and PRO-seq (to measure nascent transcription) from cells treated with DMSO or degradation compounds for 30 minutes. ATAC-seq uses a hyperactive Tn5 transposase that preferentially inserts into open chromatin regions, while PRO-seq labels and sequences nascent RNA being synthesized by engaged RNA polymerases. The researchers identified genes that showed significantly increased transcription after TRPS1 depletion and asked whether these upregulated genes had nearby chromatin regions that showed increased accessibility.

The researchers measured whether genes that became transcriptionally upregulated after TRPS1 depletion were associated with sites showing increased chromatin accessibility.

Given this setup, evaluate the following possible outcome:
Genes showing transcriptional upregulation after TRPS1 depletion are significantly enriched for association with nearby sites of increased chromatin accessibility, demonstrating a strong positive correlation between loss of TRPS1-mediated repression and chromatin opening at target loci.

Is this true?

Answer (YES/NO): YES